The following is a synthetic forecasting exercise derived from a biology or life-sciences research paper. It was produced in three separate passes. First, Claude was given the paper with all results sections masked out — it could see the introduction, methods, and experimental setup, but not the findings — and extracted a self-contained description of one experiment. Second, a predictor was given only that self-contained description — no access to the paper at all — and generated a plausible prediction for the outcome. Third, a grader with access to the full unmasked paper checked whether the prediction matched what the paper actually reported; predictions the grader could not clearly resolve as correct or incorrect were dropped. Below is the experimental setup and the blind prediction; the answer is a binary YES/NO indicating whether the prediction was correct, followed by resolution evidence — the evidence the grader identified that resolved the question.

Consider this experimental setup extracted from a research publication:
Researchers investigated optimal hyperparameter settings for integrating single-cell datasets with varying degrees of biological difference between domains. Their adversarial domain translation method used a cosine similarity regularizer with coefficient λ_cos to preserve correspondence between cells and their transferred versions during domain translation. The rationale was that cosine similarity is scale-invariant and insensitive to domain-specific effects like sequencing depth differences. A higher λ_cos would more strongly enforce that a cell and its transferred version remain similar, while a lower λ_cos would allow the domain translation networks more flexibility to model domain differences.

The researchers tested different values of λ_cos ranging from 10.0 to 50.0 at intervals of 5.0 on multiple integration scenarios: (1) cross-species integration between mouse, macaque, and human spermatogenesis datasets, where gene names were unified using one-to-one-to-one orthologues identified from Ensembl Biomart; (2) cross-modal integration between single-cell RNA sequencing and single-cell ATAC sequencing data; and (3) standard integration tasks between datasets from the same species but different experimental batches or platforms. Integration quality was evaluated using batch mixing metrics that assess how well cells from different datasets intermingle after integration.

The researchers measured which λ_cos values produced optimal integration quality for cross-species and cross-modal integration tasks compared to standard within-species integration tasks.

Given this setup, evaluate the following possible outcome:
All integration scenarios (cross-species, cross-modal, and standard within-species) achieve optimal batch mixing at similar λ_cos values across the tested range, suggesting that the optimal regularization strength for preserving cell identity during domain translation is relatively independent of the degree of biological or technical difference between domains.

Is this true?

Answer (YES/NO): NO